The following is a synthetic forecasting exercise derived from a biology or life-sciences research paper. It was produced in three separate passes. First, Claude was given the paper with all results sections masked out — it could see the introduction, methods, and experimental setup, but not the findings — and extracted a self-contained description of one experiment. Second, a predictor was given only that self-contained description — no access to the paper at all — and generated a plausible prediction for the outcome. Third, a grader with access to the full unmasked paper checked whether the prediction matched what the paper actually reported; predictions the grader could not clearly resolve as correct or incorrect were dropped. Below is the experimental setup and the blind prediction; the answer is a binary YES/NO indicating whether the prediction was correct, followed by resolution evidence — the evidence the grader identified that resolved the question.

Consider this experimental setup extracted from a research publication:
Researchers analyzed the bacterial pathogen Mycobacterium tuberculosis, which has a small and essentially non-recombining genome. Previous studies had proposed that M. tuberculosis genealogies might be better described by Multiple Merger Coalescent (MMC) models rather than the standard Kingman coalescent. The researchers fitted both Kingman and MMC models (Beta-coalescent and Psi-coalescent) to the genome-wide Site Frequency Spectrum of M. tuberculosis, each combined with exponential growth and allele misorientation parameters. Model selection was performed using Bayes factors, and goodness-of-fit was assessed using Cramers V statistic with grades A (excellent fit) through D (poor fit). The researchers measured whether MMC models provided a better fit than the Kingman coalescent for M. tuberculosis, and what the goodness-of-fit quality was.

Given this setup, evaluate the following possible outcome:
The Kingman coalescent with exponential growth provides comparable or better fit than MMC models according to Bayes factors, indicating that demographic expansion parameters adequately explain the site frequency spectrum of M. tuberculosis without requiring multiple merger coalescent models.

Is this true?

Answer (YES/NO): NO